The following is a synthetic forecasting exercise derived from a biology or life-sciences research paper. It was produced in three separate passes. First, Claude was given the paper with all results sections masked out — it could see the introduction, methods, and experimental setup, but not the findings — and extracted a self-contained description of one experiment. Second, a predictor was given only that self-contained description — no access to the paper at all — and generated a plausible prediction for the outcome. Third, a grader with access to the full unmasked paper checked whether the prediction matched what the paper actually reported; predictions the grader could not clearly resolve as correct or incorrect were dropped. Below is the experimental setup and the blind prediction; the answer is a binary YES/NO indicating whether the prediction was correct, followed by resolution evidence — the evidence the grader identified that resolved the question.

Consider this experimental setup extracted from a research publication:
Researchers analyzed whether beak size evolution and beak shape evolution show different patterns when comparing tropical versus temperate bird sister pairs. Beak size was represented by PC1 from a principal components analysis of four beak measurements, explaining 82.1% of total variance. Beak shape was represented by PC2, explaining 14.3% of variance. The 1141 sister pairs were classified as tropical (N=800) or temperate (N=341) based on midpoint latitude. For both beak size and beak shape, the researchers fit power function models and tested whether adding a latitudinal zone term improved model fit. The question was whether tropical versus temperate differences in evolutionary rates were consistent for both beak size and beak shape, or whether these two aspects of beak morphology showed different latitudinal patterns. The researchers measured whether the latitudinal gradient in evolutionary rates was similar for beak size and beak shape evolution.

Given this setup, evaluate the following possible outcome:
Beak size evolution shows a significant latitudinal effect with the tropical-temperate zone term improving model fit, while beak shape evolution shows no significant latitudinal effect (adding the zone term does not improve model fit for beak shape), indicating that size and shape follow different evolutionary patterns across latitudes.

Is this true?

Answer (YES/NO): NO